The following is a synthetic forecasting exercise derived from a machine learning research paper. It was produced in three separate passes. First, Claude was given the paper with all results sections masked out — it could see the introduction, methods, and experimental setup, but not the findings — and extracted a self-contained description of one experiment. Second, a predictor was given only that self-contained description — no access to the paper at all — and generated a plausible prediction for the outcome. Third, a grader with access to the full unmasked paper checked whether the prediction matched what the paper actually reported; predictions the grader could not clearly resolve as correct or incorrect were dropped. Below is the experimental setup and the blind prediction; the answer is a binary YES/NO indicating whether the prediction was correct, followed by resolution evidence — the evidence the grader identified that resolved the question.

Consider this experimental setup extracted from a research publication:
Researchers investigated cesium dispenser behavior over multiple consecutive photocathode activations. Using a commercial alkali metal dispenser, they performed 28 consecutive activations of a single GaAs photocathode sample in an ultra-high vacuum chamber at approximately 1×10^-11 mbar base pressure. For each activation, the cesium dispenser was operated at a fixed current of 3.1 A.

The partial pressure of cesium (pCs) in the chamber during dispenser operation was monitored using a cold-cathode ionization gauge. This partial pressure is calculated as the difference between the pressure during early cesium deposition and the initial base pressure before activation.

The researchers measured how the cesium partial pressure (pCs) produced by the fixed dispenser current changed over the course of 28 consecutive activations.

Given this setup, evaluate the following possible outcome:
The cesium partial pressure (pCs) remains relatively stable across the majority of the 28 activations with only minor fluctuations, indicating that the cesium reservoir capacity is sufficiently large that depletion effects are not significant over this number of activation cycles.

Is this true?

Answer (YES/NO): NO